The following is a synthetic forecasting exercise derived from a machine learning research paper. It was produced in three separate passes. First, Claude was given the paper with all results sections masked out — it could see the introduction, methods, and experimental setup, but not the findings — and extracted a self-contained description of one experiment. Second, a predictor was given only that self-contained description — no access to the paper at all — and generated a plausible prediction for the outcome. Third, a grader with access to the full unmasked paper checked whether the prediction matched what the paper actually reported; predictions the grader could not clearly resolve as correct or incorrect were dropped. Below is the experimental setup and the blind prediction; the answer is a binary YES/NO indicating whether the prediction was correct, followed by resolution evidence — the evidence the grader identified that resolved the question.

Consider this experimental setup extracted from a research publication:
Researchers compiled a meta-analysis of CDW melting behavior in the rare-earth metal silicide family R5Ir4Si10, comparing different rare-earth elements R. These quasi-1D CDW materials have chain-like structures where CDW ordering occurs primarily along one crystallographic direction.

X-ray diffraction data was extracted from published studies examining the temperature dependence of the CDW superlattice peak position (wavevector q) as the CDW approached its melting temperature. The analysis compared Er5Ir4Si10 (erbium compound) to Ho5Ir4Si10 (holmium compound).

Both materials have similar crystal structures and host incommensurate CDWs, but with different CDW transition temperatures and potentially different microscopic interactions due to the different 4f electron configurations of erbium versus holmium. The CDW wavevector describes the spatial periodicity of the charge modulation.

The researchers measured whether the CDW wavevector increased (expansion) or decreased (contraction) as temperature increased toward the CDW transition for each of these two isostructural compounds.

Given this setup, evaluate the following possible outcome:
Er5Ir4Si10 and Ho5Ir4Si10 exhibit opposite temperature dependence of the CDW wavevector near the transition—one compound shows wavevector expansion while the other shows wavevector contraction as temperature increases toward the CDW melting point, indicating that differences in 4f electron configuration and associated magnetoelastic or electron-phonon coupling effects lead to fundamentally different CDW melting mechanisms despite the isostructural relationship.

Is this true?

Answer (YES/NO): YES